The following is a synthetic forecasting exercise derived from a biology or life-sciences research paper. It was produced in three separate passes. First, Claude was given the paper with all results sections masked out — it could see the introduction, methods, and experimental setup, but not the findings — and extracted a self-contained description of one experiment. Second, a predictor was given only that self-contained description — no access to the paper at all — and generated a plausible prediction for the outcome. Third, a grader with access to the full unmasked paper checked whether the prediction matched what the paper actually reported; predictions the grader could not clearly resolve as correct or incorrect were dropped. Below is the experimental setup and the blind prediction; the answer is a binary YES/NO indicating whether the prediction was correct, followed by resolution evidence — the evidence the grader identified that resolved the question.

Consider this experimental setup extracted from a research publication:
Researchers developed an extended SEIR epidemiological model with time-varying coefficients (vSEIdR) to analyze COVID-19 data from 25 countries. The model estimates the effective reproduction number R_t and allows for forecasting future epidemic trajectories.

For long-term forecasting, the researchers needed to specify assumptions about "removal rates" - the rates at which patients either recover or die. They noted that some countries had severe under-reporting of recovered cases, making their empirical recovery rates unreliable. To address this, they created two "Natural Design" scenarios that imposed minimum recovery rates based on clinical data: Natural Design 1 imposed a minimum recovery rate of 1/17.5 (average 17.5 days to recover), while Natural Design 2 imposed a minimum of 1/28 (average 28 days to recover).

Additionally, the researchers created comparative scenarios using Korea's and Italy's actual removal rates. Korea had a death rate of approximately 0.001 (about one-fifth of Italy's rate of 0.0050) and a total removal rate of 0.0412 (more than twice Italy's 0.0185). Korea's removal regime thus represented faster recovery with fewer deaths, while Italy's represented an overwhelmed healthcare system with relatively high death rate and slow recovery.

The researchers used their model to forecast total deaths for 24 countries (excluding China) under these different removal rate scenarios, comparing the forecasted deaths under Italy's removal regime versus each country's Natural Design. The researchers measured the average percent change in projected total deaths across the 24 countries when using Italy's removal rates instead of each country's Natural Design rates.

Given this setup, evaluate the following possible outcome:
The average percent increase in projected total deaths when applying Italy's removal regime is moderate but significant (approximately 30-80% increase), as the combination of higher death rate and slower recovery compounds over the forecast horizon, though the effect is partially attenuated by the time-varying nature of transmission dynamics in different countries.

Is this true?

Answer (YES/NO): NO